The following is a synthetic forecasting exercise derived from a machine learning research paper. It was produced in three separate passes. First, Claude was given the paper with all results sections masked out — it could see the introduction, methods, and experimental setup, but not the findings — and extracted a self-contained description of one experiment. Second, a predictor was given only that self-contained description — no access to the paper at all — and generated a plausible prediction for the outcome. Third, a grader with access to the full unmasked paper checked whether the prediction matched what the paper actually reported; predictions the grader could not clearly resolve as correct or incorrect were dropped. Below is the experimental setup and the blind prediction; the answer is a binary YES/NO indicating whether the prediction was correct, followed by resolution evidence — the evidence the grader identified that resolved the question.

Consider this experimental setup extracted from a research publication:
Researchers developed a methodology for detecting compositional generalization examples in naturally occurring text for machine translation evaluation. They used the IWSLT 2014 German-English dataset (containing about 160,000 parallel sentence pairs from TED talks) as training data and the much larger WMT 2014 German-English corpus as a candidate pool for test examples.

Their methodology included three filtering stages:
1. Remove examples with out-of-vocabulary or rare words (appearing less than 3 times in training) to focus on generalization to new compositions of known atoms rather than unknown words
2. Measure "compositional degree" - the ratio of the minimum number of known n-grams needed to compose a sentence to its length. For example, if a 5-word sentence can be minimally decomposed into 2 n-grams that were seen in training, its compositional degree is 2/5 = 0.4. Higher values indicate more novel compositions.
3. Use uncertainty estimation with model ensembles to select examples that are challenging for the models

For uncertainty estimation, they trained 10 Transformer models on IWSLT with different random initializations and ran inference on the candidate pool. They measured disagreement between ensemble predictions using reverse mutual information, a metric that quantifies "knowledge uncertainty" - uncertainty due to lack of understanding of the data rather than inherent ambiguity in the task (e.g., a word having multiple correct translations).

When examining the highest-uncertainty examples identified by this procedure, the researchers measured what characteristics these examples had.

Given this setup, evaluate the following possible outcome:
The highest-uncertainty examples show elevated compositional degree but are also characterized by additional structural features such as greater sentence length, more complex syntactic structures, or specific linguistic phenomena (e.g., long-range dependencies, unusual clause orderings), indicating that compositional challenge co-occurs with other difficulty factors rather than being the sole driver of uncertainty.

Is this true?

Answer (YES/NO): NO